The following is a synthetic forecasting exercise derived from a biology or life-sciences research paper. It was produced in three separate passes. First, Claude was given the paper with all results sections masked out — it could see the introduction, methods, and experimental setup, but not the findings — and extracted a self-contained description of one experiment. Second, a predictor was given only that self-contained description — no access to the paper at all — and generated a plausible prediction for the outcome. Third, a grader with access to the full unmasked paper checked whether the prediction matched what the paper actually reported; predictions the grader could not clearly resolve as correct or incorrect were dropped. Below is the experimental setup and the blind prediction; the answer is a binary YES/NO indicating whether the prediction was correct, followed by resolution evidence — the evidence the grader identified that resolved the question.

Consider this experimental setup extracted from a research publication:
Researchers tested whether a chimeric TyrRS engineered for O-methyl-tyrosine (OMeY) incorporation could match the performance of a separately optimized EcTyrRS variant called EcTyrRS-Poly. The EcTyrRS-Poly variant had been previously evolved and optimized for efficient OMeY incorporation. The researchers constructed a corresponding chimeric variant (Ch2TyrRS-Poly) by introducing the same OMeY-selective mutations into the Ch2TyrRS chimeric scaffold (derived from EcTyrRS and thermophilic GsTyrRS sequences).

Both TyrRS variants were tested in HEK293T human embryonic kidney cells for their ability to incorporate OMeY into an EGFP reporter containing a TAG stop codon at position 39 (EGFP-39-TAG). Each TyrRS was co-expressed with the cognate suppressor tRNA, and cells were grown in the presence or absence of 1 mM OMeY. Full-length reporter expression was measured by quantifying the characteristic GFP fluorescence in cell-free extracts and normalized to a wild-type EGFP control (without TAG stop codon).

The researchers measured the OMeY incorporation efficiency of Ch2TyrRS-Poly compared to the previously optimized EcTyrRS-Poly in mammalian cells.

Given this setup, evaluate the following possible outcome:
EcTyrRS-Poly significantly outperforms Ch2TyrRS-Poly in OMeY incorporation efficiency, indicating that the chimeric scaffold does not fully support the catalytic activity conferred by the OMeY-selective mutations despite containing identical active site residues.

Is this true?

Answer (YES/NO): NO